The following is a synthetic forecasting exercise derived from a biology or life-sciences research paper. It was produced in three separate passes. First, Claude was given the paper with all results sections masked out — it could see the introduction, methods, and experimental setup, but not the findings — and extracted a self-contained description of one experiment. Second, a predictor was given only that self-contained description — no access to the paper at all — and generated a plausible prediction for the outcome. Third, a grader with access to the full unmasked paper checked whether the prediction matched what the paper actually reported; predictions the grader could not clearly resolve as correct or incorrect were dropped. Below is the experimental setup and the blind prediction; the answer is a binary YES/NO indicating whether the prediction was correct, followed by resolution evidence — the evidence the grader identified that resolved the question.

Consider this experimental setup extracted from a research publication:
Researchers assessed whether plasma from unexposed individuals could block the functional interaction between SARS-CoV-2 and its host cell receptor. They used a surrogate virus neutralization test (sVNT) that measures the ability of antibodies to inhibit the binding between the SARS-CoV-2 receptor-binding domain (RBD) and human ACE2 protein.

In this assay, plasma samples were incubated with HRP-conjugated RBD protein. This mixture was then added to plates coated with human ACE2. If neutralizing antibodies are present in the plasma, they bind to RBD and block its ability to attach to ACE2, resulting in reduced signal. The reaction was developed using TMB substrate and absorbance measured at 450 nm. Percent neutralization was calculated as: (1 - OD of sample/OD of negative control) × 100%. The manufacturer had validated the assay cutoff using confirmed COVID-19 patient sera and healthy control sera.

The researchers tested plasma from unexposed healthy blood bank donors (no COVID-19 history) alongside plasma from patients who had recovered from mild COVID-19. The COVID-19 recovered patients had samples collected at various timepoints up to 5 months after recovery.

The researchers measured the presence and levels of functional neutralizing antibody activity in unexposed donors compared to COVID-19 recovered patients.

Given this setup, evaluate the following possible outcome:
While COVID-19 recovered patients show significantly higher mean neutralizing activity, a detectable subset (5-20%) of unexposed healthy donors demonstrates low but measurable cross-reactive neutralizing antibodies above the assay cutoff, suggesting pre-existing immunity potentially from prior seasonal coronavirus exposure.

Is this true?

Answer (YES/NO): NO